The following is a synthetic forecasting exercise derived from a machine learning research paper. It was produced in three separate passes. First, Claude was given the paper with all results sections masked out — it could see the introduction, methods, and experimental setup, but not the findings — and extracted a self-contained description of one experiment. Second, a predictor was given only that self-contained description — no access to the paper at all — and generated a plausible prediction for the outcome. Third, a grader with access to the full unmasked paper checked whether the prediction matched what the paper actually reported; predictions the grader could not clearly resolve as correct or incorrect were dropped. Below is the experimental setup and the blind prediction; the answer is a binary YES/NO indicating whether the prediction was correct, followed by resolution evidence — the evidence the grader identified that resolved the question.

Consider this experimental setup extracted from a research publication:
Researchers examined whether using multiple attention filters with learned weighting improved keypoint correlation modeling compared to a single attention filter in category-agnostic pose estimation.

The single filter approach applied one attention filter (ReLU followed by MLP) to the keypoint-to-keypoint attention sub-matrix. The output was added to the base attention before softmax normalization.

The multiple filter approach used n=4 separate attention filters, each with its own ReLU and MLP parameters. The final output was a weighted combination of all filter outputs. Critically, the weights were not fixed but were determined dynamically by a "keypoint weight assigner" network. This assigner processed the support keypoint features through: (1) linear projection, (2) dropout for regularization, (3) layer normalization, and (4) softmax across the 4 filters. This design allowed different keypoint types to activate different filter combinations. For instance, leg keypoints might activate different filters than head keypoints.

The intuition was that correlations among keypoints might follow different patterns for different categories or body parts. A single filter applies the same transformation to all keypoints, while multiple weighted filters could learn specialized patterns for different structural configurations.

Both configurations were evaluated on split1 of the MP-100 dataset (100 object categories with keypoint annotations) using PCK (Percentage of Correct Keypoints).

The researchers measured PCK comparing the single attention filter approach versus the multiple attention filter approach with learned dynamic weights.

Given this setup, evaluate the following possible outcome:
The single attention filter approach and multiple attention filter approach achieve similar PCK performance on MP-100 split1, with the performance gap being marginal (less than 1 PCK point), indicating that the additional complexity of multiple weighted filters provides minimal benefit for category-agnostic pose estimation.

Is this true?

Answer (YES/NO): NO